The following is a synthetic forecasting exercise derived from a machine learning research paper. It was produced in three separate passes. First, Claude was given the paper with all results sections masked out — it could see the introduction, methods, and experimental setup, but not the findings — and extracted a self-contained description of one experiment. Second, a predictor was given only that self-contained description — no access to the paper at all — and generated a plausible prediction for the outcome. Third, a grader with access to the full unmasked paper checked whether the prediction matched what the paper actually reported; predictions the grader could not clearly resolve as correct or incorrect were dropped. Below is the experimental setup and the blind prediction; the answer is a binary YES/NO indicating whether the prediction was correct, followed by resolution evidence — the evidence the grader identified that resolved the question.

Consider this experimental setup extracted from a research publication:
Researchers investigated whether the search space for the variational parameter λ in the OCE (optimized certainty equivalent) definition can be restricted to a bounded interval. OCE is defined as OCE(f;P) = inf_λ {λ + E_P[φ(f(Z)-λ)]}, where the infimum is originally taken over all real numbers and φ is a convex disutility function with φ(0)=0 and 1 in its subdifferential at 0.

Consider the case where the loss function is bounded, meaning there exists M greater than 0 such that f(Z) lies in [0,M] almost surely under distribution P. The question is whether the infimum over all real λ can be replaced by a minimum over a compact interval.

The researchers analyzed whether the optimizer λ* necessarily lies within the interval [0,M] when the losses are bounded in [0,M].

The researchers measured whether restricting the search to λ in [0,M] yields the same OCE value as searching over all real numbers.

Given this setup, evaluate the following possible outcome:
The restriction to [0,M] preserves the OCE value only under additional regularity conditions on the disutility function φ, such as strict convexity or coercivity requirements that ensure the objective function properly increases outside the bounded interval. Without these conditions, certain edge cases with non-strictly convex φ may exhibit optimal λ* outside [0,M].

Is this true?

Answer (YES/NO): NO